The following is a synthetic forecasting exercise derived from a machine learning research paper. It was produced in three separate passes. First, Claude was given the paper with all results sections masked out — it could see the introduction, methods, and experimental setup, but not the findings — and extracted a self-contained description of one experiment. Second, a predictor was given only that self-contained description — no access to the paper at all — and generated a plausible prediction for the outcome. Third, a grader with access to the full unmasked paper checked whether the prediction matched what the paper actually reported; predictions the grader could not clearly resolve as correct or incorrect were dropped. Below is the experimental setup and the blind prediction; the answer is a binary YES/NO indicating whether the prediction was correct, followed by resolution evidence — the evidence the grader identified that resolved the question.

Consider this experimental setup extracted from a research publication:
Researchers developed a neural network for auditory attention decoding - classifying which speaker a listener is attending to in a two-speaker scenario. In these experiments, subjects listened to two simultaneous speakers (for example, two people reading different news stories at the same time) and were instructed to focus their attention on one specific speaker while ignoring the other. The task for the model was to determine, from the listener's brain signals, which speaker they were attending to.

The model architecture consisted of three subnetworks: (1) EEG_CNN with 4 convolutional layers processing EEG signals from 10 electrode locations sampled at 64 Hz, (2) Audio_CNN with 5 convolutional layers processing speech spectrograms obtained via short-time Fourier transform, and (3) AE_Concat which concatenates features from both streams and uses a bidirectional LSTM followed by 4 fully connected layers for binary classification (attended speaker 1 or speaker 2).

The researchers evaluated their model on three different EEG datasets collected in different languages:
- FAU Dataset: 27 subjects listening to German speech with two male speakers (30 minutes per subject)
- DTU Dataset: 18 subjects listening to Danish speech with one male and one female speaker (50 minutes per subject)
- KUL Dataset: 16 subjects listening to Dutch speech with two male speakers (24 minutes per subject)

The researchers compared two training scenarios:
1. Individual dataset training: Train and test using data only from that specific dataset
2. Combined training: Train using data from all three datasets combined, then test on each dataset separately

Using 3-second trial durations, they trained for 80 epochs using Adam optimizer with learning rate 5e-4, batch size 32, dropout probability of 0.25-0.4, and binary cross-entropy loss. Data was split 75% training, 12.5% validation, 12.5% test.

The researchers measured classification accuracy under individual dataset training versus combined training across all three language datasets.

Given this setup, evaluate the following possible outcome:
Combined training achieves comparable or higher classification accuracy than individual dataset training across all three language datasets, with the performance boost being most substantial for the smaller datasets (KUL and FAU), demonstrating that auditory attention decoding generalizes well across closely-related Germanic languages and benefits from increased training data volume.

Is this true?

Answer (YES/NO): YES